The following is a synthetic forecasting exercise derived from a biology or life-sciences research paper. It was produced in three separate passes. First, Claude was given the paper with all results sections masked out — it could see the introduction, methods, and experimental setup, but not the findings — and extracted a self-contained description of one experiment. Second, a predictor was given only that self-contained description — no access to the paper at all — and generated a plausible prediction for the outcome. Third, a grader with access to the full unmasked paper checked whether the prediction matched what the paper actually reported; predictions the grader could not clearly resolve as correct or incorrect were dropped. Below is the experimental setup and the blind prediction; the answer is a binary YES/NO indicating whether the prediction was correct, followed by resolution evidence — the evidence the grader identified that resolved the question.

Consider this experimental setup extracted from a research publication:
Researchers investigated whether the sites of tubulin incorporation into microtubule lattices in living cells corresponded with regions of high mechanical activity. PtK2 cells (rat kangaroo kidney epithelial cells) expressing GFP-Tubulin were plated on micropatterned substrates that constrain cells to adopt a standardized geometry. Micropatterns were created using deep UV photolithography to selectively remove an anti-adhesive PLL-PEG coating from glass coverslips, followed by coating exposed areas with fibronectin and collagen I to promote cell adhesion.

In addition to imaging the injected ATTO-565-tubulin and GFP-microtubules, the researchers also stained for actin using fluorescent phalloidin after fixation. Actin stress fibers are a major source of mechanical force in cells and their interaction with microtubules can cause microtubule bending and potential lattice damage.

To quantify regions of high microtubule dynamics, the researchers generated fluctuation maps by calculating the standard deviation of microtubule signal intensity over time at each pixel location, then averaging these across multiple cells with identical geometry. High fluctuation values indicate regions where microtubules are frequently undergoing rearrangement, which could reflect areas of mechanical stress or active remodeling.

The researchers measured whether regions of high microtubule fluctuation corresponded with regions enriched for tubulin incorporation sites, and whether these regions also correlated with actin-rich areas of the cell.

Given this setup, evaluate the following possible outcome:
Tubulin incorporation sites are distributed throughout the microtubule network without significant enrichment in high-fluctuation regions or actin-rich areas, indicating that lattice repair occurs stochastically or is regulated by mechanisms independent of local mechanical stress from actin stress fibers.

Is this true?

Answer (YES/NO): NO